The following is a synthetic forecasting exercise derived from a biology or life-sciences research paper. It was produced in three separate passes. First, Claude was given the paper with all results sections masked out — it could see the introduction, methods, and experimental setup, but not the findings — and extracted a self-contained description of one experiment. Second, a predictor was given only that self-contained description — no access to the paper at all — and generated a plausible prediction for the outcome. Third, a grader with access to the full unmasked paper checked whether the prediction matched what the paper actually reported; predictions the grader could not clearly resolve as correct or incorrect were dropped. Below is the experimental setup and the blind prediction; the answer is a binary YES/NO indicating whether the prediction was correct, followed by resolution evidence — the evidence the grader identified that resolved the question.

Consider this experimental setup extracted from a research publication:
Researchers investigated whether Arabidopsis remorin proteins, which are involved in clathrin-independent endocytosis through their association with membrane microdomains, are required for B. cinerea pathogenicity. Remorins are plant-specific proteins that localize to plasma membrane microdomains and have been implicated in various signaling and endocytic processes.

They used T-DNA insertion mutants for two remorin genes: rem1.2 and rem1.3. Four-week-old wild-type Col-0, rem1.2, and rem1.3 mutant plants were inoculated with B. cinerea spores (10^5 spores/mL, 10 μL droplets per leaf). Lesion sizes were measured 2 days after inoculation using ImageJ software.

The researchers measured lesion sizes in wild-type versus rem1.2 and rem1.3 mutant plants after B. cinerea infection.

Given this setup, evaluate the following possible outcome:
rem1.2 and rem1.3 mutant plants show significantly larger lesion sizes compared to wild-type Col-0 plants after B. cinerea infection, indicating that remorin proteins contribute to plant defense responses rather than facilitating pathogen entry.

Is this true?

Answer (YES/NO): NO